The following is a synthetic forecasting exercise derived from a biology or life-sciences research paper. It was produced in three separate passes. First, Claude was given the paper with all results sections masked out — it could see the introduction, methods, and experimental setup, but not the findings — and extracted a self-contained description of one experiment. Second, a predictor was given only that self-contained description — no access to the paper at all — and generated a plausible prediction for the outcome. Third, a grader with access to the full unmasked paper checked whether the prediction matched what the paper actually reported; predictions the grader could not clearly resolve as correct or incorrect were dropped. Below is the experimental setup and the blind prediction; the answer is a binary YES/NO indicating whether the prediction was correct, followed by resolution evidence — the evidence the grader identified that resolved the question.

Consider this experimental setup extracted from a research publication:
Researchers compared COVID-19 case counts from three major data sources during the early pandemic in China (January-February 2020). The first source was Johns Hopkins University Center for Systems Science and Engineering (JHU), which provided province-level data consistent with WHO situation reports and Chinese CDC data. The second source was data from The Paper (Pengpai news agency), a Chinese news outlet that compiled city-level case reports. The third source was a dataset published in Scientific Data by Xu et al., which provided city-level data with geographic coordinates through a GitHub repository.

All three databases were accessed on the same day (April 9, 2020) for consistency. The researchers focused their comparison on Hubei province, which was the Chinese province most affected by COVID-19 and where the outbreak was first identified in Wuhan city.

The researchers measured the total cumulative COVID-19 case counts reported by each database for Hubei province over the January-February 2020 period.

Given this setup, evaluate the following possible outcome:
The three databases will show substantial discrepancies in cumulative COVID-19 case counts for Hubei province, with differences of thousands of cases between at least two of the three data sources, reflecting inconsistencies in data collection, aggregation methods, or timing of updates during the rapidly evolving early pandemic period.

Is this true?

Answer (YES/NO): YES